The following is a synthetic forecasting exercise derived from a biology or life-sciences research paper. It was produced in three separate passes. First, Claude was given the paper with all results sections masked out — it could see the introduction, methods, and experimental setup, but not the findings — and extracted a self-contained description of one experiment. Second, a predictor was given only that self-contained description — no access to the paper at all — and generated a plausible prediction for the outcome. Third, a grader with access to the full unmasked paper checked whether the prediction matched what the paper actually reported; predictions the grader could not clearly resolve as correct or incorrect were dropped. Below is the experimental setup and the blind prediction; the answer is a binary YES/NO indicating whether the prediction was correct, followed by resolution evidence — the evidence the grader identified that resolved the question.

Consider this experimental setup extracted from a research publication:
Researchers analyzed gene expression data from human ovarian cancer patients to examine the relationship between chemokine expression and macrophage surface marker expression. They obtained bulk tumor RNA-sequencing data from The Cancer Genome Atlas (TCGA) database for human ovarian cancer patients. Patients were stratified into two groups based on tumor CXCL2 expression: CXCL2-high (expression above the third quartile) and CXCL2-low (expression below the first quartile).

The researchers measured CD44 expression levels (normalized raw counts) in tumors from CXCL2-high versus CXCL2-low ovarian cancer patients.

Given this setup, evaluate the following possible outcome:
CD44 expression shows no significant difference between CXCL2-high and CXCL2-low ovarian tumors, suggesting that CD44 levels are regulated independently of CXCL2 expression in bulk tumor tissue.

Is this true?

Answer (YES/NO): NO